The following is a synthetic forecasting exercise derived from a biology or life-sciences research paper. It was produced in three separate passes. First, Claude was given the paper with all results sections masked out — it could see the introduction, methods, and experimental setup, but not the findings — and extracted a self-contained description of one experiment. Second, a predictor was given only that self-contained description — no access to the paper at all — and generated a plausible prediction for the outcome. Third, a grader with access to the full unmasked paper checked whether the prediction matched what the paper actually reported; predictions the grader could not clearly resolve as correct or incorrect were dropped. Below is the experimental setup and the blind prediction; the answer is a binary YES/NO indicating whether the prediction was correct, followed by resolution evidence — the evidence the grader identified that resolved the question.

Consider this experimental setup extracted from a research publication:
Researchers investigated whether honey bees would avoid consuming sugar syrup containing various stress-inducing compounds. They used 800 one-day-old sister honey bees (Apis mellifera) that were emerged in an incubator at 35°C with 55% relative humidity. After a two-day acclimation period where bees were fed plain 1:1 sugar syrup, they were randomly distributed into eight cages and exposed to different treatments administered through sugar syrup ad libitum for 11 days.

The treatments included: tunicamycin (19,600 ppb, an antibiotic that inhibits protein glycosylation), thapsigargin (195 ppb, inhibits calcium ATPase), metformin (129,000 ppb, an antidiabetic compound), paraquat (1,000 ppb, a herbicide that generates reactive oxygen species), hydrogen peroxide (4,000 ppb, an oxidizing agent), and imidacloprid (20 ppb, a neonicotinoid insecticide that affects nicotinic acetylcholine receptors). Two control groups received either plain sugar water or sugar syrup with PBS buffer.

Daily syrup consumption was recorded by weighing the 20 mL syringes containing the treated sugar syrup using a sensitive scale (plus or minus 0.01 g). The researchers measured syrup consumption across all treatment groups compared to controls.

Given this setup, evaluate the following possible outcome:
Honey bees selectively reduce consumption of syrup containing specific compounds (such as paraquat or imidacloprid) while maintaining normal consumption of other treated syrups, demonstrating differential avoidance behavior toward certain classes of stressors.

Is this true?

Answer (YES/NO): NO